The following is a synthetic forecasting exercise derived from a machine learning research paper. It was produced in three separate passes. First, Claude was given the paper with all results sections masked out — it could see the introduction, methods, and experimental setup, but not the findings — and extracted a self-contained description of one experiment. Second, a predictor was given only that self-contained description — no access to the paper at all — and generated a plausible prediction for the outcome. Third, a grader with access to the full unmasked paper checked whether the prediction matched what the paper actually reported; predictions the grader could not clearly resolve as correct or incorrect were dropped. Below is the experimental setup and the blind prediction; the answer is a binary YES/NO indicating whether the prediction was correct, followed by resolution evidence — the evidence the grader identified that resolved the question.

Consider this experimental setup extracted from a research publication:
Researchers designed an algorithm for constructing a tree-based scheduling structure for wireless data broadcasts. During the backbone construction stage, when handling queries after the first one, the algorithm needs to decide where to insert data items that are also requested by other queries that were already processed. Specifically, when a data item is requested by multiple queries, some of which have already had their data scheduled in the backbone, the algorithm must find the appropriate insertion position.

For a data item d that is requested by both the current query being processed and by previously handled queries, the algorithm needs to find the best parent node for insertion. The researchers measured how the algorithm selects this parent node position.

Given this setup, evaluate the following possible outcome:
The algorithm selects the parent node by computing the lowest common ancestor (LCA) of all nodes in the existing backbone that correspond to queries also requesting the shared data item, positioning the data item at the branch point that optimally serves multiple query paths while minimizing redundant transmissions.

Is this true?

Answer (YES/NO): NO